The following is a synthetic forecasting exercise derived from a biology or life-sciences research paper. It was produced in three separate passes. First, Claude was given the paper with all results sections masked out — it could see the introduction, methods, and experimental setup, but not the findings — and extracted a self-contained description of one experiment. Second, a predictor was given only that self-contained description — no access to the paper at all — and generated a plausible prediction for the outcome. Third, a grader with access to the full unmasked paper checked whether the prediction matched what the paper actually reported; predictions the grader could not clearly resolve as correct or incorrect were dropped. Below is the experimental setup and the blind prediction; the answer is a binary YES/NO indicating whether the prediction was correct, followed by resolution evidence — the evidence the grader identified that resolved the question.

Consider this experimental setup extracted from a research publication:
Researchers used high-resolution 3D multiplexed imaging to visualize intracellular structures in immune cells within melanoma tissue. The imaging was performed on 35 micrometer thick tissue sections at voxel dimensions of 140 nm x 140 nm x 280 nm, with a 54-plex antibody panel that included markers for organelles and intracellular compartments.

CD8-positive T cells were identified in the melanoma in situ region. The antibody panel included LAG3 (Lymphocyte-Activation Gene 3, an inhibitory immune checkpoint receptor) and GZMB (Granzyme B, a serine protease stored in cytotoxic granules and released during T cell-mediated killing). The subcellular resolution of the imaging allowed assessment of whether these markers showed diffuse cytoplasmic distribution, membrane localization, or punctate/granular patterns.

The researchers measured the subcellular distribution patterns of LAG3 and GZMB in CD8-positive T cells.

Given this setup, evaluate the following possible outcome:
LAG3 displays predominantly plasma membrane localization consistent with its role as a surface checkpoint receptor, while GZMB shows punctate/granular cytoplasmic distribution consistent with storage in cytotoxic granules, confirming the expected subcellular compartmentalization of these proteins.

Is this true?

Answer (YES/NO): YES